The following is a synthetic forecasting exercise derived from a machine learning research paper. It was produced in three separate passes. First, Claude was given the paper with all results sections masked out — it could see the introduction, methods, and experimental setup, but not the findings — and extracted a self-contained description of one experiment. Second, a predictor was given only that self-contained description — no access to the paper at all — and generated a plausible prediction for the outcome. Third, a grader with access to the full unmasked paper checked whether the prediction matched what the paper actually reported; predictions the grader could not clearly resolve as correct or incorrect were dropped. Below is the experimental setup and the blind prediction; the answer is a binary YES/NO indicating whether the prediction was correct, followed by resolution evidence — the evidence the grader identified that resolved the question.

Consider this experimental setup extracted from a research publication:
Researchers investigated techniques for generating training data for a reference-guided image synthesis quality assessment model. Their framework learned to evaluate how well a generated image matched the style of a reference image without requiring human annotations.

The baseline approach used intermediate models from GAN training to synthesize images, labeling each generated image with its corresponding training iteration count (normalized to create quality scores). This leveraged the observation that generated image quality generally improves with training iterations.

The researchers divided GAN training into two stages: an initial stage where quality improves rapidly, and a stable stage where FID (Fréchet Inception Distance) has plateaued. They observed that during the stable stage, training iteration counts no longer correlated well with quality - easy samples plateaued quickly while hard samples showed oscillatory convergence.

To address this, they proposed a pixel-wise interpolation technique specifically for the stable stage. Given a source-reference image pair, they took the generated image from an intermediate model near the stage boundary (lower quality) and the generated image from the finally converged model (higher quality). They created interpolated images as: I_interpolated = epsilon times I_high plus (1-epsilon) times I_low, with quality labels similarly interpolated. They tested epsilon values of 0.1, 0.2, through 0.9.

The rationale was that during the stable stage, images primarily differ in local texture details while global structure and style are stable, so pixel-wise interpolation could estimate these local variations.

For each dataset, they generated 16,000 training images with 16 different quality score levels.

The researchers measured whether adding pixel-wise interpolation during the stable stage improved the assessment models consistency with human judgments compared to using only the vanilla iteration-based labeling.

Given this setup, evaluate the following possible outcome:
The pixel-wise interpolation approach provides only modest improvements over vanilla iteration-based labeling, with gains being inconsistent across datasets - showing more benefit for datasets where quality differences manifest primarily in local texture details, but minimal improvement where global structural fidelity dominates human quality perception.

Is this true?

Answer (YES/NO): NO